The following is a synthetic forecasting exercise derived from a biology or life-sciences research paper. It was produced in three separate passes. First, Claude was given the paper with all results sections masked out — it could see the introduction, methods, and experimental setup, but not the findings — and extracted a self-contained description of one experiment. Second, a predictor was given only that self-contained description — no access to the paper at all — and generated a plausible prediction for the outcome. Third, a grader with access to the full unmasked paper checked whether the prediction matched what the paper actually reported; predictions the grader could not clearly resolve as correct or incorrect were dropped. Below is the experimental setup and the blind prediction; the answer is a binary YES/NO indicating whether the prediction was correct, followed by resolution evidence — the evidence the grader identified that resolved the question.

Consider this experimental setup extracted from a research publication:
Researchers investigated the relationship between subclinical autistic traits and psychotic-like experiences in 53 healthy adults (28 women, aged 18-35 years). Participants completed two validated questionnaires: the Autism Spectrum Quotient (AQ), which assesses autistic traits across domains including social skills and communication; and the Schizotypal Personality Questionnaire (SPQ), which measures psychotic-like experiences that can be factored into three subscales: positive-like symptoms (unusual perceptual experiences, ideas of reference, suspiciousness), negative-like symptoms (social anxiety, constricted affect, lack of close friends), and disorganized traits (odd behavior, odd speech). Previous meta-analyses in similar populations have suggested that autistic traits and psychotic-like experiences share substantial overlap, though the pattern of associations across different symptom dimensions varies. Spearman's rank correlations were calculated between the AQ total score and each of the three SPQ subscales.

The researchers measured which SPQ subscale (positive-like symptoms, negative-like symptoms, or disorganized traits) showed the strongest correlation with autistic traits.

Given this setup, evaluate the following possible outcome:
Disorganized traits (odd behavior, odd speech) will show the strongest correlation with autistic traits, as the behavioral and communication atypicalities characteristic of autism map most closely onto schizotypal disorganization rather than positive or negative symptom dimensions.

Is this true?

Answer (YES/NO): NO